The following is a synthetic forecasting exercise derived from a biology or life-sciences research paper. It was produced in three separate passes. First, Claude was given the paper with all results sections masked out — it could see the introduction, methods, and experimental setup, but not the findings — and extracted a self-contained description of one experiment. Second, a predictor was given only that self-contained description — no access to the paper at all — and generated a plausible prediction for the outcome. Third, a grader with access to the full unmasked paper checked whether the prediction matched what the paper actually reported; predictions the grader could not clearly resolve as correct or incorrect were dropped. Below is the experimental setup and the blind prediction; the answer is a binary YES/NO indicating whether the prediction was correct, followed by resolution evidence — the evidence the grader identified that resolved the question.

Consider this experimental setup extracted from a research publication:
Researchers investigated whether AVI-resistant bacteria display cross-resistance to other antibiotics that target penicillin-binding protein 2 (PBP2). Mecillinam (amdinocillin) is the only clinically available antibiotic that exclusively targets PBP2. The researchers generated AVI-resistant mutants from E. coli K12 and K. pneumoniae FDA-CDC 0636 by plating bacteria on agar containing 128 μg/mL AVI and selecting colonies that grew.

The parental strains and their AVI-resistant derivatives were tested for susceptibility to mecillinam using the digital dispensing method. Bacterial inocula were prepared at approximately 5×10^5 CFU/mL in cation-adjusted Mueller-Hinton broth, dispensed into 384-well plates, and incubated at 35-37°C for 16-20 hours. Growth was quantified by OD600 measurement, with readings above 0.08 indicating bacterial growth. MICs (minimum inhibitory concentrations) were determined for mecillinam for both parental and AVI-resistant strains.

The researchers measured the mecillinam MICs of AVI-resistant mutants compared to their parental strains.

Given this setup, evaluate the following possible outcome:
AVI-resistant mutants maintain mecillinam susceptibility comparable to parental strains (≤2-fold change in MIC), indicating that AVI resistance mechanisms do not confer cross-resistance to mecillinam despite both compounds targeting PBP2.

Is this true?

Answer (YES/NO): NO